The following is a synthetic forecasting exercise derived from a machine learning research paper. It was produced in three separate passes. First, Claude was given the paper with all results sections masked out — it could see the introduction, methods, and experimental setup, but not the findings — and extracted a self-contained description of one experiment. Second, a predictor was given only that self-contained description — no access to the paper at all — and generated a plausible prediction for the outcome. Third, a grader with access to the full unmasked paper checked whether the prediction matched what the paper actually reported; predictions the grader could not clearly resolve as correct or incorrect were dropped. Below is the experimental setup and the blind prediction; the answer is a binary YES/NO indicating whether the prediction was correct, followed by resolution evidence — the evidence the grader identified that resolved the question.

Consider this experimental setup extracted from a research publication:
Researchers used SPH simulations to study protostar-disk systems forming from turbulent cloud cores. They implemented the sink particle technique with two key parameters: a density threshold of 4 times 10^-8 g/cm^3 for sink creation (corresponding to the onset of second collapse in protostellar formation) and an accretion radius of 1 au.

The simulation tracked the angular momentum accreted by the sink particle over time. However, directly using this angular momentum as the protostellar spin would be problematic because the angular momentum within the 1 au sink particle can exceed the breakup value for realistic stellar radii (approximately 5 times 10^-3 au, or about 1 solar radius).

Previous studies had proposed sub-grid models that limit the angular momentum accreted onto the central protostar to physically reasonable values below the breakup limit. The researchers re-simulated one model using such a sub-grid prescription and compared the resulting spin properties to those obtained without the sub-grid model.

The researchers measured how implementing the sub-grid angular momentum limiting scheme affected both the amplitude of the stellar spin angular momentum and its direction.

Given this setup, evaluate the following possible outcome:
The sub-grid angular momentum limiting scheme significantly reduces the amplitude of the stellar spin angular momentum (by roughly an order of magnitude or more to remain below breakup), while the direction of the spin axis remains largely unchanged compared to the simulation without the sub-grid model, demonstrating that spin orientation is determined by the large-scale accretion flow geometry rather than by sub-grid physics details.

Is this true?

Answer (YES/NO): YES